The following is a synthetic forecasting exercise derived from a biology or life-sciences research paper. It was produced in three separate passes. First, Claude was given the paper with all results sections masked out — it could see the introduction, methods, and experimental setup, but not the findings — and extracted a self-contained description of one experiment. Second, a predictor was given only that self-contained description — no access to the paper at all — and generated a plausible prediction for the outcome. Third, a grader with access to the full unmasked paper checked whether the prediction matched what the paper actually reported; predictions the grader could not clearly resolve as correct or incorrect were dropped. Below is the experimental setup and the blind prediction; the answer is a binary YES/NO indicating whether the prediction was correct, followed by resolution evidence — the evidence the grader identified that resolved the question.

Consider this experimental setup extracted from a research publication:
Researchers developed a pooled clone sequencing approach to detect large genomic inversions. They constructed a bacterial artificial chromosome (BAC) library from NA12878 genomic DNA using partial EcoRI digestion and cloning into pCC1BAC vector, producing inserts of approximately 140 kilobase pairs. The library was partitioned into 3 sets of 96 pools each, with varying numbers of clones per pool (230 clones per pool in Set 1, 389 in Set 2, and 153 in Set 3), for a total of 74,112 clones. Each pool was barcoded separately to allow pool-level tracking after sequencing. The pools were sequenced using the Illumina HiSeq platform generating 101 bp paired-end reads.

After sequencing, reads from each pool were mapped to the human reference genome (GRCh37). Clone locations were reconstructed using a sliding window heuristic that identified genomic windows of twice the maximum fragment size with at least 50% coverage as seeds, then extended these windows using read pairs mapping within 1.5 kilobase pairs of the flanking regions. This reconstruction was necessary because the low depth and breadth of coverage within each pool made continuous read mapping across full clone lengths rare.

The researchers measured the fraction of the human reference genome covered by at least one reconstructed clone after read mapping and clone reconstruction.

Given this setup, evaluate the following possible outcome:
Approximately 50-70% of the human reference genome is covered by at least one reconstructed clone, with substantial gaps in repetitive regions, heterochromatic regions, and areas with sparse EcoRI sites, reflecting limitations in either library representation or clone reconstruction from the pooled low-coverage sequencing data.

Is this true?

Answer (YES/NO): NO